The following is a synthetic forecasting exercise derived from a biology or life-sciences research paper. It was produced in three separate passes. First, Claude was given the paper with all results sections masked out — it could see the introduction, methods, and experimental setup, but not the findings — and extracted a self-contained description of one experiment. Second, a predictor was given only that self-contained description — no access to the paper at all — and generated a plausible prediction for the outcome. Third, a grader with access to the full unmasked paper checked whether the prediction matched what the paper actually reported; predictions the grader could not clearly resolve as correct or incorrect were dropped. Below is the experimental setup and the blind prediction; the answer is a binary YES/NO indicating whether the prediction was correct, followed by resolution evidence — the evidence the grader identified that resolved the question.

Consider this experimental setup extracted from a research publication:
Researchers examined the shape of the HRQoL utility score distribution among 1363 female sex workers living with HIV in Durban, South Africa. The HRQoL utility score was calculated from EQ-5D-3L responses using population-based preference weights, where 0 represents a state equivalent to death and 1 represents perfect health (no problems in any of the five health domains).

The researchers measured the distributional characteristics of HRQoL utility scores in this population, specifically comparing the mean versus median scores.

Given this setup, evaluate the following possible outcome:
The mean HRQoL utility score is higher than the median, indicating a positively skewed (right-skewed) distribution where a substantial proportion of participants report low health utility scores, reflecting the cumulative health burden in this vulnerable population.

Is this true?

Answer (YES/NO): NO